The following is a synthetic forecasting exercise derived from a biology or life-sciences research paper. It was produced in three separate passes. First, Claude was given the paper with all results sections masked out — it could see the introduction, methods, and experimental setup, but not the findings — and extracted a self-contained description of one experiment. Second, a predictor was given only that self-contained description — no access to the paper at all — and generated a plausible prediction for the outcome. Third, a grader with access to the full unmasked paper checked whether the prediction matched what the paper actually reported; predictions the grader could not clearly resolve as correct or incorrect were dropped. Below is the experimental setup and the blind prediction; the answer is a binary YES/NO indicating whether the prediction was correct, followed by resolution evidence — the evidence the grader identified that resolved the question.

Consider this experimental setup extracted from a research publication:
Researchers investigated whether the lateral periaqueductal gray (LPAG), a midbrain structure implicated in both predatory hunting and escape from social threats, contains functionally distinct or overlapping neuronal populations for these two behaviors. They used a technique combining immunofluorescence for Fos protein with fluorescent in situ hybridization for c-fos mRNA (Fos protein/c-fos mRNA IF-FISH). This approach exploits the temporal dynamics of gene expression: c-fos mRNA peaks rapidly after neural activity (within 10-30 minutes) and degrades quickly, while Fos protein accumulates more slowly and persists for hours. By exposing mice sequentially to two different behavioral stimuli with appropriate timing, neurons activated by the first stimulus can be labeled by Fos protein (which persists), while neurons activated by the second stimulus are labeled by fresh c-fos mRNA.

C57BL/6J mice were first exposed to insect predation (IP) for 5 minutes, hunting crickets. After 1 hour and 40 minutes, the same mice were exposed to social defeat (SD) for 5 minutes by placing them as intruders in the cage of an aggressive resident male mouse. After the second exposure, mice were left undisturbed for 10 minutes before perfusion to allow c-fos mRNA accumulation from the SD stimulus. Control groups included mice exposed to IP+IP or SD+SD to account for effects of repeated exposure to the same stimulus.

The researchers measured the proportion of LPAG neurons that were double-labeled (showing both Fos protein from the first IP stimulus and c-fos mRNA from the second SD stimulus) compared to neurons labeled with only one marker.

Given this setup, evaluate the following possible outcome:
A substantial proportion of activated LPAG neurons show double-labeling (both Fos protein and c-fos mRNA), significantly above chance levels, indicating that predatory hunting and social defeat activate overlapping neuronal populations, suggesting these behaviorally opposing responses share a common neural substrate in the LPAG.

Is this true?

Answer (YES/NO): NO